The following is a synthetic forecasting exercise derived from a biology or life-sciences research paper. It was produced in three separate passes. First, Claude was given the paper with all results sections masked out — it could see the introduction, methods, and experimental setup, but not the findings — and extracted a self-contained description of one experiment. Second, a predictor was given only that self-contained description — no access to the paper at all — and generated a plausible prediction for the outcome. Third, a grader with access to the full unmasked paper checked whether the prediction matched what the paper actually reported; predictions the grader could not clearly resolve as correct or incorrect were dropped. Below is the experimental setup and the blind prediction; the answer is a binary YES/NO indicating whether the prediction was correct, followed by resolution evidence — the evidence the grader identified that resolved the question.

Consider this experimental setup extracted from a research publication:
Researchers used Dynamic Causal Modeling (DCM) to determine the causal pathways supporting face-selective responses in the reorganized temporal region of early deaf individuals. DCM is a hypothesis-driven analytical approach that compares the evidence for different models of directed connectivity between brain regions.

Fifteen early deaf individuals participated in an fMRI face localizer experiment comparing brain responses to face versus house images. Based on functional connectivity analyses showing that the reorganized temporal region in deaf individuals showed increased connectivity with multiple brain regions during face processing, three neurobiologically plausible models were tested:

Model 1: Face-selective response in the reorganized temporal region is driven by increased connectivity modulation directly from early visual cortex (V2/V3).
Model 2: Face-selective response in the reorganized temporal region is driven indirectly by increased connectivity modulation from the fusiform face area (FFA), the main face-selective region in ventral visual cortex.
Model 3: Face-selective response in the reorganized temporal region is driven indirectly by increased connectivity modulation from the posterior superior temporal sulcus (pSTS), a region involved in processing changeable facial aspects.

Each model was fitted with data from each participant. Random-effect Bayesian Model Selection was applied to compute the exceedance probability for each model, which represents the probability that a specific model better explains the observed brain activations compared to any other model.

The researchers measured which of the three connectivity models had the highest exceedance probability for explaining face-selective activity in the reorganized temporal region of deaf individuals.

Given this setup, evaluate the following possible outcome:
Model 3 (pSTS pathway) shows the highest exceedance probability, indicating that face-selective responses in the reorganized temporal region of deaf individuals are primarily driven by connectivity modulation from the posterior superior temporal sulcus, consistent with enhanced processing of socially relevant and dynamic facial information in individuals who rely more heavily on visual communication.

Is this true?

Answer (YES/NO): NO